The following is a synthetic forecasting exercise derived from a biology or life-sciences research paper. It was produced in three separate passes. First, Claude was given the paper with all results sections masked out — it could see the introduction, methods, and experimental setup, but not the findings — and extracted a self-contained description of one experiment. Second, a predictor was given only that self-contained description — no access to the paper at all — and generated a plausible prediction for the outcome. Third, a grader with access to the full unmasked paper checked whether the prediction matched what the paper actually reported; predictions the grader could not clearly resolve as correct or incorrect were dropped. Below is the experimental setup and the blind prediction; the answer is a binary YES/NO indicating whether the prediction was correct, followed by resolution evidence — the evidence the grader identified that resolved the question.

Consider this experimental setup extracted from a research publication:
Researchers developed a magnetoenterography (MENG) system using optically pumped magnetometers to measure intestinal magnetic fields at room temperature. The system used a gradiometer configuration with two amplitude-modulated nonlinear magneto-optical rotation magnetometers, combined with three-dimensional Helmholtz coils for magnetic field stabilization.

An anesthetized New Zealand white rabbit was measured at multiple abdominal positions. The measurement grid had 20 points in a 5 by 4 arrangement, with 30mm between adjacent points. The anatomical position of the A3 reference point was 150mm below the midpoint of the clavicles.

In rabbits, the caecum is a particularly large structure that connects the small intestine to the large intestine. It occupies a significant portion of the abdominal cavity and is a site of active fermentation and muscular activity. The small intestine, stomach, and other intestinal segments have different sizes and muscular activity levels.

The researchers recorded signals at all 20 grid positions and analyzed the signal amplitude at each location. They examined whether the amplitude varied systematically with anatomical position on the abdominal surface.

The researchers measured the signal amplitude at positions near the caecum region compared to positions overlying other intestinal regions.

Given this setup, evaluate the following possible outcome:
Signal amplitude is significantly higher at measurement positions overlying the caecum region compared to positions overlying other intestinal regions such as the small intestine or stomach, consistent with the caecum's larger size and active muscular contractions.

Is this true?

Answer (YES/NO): YES